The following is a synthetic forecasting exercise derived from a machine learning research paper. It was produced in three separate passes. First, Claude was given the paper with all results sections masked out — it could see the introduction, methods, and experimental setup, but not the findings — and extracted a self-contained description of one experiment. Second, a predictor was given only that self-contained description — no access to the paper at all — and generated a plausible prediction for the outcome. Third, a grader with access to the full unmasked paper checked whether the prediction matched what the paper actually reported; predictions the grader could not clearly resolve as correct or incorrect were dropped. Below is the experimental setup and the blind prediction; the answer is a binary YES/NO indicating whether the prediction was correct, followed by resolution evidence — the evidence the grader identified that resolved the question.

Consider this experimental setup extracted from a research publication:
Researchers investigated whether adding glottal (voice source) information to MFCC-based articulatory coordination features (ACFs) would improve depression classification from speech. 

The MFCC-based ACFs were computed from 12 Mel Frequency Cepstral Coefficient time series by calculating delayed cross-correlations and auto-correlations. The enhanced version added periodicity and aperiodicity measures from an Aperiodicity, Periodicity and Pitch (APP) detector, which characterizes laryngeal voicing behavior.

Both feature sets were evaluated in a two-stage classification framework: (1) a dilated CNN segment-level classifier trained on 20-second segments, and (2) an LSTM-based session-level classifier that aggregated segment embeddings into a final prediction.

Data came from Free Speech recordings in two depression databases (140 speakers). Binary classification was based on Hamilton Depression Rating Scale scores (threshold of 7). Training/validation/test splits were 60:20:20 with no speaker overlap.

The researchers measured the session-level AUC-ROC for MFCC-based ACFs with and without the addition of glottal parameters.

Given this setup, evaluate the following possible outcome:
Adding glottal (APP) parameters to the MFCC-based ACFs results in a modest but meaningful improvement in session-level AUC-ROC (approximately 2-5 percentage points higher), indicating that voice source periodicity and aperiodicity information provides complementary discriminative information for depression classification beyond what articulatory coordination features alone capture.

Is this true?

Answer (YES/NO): NO